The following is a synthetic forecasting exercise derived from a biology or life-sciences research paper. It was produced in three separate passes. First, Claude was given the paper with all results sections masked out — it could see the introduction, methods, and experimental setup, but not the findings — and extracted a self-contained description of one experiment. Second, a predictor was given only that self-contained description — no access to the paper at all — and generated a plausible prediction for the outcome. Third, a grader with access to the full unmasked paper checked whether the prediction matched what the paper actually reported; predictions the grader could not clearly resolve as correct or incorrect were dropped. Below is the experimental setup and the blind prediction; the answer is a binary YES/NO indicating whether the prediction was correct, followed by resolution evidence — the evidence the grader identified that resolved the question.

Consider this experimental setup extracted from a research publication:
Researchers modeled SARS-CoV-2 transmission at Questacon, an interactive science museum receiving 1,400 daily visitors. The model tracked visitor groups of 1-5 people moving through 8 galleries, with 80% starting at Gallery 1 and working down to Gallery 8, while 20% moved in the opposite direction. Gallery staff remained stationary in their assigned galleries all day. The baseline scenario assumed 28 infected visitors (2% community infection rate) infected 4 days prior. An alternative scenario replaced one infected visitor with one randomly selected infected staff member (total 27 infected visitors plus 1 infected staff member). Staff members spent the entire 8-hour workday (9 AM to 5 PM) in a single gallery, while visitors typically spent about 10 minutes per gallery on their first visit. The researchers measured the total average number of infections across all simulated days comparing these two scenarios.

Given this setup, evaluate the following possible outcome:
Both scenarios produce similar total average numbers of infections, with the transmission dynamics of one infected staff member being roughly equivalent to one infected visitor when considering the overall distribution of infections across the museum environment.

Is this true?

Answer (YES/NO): NO